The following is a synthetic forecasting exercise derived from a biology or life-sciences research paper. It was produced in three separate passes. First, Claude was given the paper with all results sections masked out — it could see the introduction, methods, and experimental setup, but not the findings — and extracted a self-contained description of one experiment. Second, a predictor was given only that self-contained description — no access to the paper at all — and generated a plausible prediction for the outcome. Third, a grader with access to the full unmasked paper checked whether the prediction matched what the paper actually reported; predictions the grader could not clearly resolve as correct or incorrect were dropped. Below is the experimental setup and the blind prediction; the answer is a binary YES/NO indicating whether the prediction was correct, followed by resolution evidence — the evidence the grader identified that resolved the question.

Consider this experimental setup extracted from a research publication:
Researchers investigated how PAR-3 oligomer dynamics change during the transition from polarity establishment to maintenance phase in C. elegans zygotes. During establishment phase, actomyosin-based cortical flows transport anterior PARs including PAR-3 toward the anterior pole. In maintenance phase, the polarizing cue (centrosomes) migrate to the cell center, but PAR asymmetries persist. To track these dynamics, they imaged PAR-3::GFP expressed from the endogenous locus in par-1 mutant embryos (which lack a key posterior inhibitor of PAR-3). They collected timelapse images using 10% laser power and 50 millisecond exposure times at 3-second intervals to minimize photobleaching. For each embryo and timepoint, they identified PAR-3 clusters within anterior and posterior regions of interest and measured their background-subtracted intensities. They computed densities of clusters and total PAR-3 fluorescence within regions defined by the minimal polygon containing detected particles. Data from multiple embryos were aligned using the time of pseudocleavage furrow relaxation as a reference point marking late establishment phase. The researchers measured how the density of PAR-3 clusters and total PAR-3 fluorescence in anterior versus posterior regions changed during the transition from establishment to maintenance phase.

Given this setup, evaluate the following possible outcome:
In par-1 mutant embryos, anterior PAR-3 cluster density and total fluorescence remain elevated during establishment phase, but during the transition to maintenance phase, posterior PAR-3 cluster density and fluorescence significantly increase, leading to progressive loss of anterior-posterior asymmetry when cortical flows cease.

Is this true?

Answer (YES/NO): NO